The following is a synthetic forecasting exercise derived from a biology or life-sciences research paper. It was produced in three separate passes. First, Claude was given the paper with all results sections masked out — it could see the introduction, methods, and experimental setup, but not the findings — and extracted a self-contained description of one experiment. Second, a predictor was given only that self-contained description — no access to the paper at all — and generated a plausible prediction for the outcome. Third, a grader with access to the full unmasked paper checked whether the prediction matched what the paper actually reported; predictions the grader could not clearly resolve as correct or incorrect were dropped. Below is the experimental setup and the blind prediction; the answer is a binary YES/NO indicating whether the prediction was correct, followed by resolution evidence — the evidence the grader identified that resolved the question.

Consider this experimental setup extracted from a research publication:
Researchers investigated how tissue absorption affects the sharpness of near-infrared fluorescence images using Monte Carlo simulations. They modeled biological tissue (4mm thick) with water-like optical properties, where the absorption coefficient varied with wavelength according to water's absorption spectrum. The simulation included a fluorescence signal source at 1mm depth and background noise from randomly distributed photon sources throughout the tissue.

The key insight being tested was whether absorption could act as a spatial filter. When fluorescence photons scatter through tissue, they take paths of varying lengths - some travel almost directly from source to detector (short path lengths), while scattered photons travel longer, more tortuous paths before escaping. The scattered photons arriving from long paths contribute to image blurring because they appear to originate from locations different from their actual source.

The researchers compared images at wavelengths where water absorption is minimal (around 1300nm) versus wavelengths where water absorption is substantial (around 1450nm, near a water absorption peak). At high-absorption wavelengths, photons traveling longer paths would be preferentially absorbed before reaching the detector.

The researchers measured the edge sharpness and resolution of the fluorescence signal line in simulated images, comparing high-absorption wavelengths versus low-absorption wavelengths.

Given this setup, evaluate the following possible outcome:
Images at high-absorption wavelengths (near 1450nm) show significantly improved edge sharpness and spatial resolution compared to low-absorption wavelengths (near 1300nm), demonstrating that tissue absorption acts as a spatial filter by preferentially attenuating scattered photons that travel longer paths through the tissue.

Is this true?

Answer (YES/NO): YES